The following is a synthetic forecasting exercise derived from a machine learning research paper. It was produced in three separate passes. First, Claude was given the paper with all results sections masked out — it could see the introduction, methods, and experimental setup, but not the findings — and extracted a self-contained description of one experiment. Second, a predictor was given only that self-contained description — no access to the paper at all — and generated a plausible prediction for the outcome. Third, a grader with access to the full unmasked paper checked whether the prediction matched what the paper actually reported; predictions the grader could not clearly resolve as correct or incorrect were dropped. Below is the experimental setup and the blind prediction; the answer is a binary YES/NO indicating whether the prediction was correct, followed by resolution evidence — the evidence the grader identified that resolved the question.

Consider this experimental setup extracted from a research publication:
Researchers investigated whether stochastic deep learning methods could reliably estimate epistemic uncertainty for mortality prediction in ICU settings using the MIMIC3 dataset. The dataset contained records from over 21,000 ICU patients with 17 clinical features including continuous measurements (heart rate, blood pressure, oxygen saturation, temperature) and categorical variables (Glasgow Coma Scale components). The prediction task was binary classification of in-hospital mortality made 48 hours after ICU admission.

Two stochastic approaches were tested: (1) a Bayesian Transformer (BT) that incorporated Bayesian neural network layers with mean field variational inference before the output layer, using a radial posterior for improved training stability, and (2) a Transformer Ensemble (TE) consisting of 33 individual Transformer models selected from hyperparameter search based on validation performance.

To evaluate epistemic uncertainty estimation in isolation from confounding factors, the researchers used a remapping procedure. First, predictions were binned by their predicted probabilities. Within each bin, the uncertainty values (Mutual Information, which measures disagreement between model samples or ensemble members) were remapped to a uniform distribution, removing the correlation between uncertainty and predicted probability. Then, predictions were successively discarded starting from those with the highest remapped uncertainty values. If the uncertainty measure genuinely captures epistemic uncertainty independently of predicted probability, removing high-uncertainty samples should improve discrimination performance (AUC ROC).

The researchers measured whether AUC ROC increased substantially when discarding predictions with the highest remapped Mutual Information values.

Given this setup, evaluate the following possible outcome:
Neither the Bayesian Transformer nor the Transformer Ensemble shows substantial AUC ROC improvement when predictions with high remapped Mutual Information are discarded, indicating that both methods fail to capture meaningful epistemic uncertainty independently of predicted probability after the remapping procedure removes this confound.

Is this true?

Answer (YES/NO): YES